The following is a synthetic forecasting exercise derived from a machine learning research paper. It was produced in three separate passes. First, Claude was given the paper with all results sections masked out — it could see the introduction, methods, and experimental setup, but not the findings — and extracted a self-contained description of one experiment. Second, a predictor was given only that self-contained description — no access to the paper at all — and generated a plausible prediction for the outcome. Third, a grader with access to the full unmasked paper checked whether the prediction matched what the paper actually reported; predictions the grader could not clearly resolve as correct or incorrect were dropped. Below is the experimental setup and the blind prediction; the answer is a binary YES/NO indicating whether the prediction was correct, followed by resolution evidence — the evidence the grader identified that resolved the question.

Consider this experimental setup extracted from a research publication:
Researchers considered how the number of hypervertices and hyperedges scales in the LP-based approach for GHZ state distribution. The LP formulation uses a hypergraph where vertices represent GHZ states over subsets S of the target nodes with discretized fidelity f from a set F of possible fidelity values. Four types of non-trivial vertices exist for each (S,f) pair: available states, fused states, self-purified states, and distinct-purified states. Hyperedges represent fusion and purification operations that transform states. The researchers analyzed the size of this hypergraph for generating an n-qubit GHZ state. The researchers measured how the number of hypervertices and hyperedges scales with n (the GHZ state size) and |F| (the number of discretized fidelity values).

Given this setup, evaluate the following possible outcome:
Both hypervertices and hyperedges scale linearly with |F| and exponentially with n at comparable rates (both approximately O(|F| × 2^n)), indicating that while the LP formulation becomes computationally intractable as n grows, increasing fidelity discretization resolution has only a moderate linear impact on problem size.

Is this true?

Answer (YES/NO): NO